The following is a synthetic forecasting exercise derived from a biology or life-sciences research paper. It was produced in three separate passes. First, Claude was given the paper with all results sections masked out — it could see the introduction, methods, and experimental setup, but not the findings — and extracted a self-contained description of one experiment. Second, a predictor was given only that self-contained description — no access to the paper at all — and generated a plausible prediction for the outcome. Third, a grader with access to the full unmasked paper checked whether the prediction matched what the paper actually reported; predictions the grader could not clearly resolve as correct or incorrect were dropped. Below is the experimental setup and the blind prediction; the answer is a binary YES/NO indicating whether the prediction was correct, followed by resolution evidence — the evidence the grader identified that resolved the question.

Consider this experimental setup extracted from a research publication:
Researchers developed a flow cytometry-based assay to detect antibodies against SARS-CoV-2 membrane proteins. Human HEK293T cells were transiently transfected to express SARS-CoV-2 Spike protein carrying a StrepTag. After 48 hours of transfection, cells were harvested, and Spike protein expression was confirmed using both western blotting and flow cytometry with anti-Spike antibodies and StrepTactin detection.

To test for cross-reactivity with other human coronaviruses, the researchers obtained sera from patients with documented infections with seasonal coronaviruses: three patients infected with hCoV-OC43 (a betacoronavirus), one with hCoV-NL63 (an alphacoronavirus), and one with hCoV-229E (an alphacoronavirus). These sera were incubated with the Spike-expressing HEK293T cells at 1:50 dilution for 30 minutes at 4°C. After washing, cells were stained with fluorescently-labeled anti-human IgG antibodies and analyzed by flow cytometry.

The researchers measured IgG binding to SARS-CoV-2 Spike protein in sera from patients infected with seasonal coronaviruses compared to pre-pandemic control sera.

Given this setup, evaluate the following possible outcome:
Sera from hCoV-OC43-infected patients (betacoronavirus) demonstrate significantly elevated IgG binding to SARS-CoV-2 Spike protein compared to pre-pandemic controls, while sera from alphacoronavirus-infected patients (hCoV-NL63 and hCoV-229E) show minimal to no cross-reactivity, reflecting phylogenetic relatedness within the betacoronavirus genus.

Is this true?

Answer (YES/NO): NO